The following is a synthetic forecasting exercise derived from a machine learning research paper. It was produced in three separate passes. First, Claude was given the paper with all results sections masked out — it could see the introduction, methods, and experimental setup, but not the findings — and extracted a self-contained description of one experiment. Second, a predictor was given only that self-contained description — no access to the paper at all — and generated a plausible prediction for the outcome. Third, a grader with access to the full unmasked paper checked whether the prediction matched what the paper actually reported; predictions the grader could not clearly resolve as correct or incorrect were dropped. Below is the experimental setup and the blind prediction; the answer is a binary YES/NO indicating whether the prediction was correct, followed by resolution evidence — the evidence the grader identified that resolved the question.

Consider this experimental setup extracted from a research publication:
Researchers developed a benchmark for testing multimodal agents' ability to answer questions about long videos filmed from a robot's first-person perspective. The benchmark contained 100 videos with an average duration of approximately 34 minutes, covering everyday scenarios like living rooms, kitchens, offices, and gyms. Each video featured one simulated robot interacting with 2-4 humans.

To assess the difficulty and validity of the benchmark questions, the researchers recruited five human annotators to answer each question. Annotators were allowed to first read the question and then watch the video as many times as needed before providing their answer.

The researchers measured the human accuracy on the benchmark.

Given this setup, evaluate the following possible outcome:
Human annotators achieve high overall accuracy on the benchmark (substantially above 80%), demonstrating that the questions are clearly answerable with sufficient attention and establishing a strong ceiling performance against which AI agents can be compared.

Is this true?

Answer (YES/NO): YES